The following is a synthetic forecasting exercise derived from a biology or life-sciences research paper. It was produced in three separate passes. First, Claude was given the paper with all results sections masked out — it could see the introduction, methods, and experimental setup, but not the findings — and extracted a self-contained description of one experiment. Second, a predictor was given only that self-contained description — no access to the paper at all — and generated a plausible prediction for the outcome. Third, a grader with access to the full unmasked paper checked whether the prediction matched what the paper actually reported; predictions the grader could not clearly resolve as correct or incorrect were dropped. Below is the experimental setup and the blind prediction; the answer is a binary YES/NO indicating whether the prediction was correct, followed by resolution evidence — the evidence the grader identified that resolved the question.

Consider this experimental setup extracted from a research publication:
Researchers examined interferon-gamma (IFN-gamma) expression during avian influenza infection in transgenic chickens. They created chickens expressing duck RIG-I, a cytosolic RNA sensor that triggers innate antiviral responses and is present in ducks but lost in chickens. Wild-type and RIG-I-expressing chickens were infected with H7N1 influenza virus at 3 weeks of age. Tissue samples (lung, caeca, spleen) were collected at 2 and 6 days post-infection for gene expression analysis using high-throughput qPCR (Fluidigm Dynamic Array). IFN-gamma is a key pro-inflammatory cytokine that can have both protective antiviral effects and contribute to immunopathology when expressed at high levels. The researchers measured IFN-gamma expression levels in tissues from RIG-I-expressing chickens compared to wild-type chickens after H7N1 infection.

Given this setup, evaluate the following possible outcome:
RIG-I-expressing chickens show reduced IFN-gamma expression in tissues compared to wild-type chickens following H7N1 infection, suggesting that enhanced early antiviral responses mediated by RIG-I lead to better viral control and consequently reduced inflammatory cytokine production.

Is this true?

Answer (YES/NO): NO